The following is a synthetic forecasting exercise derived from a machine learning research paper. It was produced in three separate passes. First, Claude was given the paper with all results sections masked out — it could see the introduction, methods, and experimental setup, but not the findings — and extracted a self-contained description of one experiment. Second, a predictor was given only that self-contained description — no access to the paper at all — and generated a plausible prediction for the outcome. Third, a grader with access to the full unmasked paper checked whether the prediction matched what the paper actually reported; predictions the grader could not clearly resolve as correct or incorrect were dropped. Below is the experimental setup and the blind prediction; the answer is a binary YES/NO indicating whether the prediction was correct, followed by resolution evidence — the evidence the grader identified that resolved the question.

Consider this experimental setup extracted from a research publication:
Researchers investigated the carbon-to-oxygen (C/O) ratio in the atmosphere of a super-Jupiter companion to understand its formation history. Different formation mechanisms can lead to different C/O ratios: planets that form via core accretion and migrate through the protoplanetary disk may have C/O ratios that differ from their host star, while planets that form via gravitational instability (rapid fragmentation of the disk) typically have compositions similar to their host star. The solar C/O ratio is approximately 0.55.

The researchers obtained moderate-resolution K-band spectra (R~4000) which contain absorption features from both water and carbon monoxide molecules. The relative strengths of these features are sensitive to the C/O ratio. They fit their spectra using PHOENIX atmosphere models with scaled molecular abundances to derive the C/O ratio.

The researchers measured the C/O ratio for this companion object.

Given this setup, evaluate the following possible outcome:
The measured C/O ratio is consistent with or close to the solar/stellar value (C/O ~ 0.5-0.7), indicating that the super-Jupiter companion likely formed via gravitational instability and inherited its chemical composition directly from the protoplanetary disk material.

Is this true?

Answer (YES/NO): YES